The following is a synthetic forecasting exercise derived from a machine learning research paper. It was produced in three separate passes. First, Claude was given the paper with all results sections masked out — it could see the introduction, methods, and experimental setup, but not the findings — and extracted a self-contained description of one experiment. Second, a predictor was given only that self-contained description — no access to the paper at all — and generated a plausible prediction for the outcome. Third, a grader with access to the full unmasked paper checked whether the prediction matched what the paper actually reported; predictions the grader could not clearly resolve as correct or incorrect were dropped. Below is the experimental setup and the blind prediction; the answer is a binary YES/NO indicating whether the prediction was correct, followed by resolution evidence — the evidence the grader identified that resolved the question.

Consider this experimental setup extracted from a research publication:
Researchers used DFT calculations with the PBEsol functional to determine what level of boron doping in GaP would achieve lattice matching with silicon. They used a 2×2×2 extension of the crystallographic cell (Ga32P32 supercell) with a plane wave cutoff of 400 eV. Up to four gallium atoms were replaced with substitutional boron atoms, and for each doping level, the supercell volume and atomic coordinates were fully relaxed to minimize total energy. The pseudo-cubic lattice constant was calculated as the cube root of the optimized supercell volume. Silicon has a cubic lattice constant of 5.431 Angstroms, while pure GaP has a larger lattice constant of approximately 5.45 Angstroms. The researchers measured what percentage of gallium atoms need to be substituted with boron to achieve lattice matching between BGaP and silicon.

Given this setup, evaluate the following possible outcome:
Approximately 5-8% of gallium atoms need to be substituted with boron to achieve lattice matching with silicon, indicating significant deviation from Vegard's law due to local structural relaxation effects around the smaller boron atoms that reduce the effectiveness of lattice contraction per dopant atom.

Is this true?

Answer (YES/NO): NO